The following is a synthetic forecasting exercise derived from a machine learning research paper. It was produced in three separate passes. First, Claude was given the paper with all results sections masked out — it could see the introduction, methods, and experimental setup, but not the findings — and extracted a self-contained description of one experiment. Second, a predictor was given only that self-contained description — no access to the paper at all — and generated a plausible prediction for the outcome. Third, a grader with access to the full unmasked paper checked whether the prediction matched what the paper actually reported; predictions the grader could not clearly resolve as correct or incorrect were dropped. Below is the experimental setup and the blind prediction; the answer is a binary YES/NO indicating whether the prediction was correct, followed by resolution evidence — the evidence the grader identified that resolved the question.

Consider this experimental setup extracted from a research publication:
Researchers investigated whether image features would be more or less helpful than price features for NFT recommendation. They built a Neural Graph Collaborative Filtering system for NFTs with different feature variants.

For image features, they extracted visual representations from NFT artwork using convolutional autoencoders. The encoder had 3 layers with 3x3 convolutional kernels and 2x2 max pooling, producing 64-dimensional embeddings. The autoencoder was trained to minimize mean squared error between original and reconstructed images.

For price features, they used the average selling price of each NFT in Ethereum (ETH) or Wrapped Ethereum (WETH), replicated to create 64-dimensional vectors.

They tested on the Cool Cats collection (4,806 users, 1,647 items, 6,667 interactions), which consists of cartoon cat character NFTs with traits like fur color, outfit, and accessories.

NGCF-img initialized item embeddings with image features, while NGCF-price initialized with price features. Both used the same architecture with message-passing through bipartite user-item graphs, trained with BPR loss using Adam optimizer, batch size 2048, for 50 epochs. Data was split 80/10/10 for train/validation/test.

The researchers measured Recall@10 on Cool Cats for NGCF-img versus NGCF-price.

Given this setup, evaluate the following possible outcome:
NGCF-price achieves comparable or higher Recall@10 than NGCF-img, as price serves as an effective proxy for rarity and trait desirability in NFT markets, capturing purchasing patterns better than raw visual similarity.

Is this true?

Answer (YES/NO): YES